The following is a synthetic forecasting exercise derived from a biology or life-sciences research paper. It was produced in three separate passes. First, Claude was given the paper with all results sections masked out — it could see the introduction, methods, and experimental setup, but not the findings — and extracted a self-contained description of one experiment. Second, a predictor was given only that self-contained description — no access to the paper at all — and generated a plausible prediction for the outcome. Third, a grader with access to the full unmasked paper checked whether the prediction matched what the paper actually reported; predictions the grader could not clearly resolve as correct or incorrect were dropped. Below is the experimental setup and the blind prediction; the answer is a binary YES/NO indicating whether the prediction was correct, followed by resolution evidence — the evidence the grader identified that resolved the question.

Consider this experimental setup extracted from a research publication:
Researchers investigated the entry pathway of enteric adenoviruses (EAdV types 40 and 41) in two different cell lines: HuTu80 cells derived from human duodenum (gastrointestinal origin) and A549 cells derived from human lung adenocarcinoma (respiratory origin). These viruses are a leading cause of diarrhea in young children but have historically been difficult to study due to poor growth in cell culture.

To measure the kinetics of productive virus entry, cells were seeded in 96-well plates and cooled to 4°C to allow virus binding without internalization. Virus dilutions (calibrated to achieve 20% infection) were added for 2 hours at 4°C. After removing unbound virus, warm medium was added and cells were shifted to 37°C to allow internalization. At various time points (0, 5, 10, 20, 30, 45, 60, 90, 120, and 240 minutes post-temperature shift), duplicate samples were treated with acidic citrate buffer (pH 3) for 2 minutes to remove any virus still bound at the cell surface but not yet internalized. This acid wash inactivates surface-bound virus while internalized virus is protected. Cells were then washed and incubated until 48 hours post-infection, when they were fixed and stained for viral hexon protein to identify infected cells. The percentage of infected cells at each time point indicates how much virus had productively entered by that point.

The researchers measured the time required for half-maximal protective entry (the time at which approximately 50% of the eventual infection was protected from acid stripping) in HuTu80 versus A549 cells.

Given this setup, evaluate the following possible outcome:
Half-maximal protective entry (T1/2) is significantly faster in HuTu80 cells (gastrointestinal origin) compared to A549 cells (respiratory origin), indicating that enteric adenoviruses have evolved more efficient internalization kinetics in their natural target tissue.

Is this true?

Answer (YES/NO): YES